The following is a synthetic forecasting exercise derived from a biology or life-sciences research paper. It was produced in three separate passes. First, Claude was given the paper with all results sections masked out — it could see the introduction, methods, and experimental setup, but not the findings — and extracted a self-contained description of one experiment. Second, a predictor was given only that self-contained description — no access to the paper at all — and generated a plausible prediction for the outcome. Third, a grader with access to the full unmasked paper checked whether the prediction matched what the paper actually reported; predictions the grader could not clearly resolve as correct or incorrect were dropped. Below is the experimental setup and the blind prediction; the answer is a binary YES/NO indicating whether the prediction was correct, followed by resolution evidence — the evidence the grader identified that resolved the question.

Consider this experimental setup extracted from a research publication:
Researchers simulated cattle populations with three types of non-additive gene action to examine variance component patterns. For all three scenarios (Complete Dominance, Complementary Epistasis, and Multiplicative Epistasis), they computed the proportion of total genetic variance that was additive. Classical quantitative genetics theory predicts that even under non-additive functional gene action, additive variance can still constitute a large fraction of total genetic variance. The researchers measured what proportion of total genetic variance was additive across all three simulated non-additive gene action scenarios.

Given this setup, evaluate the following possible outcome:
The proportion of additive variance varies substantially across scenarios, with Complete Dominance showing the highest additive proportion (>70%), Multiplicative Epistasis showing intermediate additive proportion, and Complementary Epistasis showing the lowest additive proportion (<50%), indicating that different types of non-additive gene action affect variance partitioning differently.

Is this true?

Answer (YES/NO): NO